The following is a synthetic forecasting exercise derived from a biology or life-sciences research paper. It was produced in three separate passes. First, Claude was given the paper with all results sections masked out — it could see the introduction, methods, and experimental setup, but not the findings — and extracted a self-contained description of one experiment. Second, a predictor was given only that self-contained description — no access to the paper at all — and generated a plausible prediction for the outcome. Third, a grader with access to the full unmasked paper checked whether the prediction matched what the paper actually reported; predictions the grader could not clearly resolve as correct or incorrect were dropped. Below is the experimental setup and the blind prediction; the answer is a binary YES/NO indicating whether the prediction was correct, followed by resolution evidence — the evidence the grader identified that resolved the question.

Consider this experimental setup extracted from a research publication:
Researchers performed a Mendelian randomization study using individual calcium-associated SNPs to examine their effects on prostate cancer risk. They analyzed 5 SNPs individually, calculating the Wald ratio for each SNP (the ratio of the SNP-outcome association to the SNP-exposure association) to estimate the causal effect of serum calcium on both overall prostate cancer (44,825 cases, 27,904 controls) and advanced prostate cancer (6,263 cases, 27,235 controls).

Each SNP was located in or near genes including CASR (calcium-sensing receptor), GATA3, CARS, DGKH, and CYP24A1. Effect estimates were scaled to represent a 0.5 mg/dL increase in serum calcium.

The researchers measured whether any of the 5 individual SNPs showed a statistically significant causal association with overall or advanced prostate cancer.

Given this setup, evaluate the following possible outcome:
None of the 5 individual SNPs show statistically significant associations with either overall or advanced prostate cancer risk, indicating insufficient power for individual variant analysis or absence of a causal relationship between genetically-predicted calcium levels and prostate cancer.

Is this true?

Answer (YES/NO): YES